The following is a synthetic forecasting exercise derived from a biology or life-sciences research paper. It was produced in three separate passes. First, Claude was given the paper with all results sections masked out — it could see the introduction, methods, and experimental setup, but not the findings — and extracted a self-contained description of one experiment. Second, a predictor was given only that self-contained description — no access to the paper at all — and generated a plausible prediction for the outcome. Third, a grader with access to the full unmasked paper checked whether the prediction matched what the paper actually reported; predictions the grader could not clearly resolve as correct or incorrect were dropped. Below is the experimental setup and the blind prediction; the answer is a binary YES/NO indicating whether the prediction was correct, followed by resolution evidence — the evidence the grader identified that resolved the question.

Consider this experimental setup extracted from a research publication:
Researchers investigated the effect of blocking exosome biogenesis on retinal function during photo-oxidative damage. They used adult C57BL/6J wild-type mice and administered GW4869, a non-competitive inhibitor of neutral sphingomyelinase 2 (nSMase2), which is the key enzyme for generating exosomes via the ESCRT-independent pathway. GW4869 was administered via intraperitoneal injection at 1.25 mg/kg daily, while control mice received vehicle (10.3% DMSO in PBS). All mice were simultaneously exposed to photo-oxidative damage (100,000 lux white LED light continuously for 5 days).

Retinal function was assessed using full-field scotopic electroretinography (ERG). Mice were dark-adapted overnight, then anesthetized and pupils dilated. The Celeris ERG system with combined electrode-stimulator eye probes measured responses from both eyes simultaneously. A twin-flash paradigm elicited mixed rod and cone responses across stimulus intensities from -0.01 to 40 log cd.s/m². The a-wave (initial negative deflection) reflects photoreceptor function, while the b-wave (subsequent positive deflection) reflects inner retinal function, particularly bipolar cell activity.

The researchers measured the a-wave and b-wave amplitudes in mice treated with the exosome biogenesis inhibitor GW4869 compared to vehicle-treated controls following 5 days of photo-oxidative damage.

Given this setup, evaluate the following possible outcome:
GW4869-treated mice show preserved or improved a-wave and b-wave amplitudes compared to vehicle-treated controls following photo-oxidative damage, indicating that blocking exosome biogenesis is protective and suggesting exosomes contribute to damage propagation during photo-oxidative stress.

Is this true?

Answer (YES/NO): NO